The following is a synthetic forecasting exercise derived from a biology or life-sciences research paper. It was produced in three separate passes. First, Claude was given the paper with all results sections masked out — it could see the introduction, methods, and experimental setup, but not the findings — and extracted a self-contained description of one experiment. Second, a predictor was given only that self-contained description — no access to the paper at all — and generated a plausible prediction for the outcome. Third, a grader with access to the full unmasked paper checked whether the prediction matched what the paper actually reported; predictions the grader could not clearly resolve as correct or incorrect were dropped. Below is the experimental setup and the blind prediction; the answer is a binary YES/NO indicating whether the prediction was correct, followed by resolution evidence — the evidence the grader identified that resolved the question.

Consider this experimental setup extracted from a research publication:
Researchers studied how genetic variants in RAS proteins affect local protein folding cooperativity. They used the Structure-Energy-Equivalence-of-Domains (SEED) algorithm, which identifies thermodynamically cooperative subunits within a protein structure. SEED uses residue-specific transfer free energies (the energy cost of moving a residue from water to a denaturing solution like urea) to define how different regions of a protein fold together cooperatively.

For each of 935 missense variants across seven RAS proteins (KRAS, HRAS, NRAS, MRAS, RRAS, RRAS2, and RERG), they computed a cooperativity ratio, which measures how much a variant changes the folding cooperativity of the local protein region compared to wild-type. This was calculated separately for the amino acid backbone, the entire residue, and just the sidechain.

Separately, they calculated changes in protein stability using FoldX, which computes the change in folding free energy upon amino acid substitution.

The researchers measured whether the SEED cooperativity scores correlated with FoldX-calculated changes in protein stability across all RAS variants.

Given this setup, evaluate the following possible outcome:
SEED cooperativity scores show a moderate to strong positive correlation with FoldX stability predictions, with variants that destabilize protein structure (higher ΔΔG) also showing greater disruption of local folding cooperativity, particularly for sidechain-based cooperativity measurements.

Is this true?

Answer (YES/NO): NO